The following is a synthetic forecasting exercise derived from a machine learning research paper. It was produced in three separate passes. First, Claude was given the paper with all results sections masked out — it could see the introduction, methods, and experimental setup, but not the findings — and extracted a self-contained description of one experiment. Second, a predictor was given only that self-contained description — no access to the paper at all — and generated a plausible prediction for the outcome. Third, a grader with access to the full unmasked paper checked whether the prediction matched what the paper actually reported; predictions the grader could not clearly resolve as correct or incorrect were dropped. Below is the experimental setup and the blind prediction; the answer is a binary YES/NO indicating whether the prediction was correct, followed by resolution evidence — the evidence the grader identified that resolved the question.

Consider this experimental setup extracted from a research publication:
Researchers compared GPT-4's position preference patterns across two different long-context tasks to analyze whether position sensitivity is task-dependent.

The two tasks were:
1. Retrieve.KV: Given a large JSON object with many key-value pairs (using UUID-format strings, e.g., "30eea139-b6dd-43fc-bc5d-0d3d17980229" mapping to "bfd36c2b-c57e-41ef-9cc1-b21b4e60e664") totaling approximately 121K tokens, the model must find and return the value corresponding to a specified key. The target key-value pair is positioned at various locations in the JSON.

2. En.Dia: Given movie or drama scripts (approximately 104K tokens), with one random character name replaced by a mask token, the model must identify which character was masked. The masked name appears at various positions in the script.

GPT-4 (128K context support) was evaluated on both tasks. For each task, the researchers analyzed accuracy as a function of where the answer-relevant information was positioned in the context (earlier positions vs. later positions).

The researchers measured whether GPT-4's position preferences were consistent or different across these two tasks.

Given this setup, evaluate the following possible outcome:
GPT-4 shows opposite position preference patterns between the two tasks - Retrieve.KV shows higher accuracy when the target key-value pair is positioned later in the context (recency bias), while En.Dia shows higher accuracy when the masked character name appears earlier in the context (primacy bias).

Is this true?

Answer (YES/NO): NO